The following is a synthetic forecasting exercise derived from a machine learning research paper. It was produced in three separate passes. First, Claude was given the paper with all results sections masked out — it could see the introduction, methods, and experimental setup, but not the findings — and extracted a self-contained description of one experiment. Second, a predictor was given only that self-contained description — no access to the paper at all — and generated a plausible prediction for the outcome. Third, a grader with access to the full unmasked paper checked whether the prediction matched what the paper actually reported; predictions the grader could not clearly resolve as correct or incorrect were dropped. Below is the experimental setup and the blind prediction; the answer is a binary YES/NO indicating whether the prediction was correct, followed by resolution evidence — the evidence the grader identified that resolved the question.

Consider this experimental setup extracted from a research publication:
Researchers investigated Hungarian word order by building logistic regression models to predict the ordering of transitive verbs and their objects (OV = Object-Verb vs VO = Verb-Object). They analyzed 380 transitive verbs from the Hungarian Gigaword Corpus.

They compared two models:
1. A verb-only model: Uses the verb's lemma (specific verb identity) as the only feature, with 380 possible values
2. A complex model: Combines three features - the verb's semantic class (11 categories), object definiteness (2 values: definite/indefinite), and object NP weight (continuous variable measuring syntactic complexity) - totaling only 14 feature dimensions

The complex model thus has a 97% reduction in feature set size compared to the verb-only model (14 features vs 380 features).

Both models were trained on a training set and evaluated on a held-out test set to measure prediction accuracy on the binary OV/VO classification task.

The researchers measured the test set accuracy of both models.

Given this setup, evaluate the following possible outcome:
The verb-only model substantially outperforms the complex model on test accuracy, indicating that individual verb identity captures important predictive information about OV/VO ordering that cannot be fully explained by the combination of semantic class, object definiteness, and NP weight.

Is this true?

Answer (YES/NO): NO